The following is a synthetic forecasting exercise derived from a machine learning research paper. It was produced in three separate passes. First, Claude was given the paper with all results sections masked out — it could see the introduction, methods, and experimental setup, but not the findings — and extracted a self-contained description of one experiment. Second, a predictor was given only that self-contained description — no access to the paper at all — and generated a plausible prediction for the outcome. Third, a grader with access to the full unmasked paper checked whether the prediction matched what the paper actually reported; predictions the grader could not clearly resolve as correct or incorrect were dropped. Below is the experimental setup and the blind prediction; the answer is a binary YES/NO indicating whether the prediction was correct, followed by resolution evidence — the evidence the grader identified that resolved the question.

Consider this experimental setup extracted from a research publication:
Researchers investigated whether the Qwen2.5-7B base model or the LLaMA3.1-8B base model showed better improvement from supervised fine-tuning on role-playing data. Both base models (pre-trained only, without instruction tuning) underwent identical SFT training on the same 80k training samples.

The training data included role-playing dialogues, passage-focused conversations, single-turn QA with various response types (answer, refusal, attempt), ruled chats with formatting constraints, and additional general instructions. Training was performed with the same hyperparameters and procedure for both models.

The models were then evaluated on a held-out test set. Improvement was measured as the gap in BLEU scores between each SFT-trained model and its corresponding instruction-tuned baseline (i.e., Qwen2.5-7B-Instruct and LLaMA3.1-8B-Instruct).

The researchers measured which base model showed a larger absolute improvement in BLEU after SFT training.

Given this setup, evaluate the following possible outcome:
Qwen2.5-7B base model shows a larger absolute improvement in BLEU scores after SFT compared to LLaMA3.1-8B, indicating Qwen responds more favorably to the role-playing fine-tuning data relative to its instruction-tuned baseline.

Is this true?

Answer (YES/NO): YES